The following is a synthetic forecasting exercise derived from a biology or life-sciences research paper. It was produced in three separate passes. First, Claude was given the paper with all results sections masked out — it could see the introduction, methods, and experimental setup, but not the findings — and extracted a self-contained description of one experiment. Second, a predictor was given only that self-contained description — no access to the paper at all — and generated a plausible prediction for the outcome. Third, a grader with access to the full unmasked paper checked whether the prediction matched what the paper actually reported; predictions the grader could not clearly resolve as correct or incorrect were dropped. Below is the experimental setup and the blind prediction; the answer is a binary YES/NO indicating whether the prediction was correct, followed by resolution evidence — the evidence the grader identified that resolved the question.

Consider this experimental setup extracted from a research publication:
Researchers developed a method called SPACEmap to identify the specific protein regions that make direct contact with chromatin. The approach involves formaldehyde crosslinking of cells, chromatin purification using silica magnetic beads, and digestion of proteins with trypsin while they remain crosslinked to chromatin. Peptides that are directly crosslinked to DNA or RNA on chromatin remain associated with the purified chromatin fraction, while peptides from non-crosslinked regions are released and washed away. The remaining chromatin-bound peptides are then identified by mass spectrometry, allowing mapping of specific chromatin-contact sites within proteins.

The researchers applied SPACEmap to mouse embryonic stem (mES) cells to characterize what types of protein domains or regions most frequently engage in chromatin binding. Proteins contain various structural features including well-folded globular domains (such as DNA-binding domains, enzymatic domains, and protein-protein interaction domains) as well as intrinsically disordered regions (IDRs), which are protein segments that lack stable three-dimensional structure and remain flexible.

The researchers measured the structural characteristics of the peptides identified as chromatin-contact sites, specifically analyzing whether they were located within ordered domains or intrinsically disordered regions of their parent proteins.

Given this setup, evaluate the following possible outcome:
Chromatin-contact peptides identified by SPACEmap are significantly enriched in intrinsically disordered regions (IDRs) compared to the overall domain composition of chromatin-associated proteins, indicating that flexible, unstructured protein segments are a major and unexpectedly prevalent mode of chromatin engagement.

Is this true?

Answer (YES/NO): NO